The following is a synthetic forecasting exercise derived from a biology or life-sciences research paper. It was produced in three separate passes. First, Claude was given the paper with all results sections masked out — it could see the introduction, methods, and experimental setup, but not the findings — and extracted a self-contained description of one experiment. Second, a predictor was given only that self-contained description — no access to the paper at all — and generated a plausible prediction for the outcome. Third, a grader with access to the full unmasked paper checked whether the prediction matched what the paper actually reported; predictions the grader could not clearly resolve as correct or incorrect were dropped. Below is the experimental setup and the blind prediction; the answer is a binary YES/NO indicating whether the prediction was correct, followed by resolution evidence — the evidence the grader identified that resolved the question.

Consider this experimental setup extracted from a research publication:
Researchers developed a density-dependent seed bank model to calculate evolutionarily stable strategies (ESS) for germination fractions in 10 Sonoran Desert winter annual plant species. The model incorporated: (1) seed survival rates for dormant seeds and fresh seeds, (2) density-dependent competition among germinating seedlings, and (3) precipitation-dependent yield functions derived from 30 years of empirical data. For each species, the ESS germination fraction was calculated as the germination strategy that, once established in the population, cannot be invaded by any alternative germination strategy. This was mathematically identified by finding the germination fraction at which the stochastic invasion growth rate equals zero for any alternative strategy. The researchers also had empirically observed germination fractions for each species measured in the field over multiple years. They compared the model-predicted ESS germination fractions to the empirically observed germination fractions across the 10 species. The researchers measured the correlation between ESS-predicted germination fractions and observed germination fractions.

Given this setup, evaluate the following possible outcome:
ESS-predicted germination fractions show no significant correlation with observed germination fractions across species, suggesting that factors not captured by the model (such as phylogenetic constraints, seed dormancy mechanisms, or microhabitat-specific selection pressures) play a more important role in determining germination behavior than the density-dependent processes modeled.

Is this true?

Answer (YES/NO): NO